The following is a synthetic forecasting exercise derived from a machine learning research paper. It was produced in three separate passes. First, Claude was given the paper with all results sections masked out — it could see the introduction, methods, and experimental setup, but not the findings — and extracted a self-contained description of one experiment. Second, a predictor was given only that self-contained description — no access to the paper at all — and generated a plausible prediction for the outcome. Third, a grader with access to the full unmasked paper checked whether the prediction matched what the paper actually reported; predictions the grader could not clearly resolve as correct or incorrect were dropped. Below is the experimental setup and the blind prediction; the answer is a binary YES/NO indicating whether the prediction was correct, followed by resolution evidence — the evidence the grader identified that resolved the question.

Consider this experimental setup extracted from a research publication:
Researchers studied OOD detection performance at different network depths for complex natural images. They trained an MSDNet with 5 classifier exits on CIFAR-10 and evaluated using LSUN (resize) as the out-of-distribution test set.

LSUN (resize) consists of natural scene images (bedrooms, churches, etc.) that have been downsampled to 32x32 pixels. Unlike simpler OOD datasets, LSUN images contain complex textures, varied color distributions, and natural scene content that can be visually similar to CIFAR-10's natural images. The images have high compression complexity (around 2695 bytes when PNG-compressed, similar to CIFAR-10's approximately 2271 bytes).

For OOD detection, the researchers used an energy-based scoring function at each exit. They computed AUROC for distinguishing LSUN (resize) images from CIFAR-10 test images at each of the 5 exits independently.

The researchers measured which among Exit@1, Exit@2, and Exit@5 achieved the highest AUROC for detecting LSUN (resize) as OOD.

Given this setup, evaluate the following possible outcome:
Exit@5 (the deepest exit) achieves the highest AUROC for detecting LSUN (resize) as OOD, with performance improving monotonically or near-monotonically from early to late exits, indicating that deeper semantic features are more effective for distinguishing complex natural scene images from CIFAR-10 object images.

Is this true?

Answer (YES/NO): NO